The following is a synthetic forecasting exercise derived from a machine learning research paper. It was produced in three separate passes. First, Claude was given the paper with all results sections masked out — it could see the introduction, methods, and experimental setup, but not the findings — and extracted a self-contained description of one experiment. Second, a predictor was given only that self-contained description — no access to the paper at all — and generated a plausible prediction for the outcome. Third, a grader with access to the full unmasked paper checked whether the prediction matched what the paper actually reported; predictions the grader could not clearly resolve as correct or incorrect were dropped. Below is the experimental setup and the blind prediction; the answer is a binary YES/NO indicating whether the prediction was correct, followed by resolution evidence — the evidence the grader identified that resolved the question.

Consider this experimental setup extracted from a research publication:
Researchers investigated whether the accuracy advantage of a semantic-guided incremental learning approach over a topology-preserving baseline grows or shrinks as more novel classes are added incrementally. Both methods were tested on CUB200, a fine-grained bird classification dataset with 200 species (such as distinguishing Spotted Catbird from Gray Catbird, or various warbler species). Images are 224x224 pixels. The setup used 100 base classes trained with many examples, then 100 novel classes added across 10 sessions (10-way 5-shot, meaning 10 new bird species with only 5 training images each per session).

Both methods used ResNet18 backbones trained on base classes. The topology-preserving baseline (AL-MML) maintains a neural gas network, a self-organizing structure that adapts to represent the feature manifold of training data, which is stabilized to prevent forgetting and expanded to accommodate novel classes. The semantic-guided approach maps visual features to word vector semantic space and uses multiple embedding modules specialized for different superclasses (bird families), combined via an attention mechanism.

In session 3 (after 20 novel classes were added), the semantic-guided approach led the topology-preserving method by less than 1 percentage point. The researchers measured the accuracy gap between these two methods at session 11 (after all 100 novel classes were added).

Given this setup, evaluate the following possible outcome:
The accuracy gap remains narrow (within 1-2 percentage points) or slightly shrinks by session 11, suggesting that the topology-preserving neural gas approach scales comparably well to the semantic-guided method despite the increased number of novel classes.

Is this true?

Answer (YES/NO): NO